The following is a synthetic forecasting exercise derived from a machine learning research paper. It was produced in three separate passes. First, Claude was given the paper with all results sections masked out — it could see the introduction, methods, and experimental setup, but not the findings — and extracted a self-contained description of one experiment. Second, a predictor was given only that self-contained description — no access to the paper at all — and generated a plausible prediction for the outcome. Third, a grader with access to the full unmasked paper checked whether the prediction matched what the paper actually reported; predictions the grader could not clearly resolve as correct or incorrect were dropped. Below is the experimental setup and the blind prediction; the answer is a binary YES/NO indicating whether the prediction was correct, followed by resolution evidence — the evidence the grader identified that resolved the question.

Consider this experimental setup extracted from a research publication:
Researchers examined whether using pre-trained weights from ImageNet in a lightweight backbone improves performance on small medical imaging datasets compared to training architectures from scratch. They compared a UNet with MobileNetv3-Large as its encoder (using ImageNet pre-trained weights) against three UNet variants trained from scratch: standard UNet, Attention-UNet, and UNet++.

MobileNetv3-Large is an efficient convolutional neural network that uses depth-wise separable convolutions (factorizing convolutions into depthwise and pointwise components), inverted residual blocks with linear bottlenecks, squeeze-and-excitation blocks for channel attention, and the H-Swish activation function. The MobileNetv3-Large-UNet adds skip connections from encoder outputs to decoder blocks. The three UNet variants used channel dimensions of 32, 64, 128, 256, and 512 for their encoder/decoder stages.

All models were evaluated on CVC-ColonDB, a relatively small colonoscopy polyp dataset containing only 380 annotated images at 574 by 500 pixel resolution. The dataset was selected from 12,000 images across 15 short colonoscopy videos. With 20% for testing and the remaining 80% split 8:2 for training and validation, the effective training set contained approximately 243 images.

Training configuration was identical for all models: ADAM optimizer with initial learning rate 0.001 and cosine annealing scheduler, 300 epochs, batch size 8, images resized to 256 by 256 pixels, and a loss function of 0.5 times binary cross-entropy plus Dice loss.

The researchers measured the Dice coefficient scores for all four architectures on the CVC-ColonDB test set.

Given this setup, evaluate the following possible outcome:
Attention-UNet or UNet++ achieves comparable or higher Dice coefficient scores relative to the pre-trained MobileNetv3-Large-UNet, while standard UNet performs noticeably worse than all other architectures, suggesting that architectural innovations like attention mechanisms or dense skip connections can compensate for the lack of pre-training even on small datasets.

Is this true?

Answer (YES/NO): NO